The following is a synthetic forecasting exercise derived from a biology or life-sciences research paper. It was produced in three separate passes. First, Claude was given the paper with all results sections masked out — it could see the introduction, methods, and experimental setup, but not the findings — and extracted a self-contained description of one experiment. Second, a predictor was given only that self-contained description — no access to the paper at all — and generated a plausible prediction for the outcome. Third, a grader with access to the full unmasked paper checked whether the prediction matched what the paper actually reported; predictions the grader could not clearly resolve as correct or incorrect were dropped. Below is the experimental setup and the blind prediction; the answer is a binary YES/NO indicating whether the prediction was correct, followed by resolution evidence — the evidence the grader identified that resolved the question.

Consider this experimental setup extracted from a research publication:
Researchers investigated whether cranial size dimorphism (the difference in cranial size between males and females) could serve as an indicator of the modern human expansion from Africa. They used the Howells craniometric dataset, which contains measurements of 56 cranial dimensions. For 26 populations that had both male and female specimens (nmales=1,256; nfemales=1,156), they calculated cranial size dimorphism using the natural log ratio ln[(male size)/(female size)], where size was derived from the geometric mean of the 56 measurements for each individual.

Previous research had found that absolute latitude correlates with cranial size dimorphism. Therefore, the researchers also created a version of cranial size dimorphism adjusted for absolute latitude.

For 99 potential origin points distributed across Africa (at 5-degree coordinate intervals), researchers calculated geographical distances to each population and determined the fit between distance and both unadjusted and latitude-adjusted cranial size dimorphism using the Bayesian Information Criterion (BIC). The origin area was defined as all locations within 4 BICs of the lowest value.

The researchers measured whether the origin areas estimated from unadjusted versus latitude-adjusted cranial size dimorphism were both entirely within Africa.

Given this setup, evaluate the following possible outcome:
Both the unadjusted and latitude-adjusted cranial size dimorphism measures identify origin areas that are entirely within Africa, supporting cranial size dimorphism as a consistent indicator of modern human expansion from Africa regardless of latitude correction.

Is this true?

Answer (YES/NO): YES